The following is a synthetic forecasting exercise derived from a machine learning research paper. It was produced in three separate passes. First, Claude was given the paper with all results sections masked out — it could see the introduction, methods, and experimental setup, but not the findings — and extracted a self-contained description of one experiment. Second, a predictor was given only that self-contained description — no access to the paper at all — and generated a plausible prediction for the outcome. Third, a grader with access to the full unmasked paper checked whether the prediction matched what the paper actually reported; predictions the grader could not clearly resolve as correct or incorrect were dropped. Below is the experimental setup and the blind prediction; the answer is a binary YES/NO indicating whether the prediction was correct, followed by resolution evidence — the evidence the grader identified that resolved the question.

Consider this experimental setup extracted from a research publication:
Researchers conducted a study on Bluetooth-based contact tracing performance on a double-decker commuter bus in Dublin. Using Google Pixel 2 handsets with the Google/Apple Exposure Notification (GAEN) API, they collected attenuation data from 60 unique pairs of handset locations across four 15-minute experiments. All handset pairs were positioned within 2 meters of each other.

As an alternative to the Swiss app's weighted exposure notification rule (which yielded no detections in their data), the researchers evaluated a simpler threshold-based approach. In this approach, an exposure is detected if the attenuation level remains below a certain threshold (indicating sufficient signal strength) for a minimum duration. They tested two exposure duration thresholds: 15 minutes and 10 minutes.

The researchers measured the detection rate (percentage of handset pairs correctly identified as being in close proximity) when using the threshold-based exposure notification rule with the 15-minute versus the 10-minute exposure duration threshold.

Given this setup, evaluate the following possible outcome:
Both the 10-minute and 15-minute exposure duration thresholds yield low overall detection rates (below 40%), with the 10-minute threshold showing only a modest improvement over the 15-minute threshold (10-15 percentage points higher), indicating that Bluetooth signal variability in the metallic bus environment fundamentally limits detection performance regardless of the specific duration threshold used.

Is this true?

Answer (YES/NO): NO